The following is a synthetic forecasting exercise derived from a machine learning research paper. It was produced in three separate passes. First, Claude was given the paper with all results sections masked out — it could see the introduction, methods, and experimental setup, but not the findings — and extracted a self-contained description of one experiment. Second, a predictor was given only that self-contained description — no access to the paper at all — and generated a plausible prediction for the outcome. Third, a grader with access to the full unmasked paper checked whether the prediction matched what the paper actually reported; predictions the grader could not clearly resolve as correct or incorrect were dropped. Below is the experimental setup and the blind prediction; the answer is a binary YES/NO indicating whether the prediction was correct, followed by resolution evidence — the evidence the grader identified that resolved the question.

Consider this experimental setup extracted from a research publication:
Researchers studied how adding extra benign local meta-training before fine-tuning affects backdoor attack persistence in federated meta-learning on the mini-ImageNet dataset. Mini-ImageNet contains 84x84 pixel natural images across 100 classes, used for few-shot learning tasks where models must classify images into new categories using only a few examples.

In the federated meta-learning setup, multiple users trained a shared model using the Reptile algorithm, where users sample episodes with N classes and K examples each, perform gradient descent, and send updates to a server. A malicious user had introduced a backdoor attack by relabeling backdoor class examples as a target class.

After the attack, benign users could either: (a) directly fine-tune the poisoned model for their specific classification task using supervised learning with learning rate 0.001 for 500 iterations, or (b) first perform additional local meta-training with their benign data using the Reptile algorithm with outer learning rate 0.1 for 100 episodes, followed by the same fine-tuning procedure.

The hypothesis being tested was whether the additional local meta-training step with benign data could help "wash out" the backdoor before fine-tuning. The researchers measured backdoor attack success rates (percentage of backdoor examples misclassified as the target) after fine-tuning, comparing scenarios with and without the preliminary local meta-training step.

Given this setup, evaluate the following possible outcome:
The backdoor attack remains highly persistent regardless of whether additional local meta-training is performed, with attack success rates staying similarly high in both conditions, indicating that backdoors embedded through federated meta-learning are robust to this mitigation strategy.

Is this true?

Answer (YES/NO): YES